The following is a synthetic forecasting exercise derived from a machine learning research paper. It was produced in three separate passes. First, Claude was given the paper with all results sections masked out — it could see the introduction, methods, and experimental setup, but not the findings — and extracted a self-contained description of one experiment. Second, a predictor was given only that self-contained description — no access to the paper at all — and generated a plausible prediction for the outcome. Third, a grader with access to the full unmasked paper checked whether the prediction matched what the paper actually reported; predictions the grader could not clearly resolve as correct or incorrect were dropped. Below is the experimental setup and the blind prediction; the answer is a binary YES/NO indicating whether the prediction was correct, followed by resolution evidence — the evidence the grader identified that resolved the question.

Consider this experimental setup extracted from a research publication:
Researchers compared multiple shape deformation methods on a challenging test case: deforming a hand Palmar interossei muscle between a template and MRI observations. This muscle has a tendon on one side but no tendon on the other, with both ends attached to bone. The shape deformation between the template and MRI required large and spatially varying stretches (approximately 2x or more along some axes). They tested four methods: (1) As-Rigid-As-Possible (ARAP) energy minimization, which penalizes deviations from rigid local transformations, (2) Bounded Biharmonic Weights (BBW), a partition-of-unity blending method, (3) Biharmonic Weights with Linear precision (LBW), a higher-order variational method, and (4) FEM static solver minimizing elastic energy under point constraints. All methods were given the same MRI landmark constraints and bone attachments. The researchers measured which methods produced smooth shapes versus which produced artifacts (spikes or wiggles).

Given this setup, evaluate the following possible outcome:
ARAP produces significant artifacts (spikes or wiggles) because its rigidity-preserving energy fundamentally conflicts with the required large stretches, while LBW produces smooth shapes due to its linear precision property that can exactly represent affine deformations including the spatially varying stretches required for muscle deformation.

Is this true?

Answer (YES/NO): NO